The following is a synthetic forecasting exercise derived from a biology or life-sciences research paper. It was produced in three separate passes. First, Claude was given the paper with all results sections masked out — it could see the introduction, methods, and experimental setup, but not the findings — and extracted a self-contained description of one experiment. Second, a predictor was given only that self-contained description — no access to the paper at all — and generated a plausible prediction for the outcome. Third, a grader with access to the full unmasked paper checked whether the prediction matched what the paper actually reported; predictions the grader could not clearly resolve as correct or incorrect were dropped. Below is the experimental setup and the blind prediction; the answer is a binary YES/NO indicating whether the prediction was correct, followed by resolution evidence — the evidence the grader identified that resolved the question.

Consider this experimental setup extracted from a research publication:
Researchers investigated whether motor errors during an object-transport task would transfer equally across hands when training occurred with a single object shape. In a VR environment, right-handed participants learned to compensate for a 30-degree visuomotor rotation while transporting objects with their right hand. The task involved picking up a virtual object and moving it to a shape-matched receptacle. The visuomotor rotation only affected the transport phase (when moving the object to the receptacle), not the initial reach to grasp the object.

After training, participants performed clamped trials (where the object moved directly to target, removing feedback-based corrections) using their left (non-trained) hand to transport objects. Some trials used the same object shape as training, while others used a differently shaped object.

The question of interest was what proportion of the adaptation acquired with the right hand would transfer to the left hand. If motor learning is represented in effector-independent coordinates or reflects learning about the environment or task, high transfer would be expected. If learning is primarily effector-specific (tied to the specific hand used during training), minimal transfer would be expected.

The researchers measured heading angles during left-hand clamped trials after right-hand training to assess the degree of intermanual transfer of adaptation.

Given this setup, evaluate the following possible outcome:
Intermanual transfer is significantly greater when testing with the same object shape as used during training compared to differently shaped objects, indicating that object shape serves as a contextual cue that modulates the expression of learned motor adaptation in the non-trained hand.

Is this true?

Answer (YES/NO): NO